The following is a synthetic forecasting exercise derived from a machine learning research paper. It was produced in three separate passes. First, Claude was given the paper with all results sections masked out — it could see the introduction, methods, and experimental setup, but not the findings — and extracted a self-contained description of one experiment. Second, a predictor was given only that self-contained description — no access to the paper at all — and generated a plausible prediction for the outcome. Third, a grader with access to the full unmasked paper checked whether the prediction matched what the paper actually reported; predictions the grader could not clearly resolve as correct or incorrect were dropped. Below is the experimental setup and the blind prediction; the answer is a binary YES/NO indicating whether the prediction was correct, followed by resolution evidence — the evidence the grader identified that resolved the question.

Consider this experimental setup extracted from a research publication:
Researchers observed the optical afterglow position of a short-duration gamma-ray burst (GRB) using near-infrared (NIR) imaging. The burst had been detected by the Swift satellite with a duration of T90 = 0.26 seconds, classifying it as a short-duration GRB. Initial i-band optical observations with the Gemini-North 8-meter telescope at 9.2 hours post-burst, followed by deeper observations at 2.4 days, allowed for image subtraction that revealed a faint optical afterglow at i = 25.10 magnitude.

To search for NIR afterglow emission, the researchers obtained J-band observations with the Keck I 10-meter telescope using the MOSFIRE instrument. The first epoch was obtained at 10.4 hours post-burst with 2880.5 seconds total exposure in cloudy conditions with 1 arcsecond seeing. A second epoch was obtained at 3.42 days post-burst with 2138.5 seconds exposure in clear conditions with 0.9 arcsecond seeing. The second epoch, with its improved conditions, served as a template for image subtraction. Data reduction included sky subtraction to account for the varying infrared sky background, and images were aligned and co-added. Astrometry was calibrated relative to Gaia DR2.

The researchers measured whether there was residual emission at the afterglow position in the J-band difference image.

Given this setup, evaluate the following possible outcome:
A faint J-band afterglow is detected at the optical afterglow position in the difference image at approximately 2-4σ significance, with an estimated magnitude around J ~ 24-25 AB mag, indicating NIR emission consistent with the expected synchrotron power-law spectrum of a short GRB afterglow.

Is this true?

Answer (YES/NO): NO